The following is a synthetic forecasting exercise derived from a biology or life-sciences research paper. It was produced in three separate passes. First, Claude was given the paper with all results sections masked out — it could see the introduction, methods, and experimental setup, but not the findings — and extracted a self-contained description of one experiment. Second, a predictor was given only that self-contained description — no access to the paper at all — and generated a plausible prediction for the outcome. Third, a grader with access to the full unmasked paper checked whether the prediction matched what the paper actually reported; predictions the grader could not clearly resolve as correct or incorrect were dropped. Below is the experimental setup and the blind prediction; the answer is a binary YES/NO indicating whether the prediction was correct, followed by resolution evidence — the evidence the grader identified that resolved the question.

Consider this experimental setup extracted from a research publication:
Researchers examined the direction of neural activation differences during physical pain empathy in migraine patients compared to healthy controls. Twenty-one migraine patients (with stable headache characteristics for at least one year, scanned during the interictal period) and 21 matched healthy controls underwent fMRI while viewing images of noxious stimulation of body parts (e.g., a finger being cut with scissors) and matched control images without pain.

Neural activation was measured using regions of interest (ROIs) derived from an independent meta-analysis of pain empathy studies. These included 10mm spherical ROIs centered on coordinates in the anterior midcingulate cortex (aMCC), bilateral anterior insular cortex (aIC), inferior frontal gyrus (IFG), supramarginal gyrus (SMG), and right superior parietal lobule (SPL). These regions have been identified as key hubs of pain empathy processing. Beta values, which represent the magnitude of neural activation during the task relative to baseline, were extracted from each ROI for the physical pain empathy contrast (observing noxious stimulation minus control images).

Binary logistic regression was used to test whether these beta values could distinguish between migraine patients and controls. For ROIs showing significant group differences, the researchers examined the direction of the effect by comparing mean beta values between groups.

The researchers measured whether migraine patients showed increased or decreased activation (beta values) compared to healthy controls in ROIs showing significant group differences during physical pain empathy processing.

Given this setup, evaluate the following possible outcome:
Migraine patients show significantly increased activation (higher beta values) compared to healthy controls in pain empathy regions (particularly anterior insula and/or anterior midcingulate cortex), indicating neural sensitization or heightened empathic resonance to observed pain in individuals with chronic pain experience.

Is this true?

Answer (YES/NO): NO